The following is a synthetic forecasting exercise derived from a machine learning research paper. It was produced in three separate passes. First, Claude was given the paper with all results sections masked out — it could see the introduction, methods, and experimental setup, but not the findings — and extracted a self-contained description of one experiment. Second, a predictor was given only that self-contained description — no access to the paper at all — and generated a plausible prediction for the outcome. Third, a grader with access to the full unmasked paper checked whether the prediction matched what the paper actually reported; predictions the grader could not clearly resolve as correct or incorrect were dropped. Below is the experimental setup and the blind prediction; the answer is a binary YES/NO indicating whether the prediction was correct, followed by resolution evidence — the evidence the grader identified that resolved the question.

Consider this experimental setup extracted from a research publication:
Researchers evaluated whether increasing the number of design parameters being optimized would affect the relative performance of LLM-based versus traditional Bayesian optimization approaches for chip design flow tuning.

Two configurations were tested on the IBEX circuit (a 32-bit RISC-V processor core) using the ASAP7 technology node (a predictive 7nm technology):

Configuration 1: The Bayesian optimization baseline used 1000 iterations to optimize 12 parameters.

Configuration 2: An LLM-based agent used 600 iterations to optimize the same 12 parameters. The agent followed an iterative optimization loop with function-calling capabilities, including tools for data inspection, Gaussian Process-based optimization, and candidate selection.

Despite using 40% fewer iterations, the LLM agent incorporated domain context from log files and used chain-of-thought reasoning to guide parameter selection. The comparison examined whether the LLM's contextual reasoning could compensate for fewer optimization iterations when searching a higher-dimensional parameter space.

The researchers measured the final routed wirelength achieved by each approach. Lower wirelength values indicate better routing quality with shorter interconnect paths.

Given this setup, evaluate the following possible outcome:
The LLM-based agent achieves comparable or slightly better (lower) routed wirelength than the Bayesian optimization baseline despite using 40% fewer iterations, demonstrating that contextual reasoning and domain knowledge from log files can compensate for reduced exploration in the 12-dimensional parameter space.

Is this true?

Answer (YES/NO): NO